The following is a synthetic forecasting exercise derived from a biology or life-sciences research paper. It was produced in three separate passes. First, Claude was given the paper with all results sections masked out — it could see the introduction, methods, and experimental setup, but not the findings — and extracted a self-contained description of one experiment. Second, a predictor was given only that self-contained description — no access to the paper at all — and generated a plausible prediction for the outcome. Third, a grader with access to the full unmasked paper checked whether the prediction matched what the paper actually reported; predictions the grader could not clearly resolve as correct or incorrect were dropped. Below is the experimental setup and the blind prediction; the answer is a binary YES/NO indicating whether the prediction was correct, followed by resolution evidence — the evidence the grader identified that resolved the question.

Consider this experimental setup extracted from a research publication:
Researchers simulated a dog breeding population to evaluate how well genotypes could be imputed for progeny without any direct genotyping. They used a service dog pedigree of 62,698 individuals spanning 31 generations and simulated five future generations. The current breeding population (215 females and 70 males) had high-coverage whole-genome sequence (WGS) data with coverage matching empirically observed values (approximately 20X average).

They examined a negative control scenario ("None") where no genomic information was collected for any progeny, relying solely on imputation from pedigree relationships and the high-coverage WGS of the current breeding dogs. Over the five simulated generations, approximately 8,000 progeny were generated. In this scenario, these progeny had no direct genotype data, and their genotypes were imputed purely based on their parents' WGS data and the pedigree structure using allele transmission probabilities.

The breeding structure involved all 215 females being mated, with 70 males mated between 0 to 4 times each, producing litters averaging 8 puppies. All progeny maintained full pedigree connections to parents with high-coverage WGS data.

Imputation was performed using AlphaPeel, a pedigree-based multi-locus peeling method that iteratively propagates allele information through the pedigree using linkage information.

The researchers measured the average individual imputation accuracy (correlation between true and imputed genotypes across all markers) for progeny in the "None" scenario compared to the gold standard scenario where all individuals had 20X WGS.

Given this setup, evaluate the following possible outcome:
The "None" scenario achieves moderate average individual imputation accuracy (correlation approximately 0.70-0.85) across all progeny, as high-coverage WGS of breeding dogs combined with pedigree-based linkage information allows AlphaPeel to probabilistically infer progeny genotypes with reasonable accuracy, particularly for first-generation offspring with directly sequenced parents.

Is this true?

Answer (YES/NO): NO